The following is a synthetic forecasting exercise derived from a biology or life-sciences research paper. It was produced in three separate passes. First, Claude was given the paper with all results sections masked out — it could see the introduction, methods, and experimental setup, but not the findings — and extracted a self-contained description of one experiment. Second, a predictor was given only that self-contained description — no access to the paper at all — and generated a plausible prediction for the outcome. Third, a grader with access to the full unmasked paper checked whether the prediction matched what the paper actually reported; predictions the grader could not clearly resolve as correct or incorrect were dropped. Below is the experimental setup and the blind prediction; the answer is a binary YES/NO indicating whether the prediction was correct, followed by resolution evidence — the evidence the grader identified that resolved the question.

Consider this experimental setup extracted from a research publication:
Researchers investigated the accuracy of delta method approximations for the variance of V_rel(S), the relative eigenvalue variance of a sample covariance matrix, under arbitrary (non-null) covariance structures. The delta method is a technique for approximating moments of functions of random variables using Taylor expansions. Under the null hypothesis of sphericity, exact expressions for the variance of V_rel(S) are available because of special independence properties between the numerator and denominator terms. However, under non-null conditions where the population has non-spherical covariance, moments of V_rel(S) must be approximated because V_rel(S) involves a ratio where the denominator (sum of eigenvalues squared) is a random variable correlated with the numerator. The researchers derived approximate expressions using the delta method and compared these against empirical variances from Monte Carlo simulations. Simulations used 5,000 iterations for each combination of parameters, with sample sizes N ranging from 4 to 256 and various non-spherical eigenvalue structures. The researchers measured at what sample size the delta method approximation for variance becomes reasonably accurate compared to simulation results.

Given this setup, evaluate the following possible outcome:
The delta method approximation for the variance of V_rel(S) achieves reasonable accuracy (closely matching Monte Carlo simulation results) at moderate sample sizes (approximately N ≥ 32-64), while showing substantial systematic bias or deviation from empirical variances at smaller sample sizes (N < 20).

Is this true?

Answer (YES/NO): NO